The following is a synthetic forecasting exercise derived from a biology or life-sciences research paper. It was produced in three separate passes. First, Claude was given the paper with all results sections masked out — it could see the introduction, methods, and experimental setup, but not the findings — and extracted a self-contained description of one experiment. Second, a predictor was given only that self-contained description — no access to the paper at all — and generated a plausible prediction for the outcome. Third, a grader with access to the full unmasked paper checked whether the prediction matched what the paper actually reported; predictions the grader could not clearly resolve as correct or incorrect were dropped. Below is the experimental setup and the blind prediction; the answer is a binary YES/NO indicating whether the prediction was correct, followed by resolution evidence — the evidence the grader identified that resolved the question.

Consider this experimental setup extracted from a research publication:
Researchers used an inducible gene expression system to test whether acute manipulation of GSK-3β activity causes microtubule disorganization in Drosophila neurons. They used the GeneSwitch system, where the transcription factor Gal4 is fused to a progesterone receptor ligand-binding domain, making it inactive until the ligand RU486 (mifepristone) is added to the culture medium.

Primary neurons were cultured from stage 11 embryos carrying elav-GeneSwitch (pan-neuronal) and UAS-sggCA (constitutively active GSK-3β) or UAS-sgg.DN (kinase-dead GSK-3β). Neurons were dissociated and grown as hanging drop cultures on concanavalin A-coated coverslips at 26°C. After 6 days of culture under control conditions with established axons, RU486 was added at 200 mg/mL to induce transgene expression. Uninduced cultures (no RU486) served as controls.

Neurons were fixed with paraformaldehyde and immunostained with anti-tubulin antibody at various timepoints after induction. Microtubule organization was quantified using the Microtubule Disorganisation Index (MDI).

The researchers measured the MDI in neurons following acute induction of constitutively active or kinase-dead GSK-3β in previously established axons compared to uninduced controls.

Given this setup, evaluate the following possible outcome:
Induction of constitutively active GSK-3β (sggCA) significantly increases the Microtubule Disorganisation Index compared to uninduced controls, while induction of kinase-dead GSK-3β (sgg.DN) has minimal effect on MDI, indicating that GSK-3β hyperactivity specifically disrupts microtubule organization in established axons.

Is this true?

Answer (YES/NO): NO